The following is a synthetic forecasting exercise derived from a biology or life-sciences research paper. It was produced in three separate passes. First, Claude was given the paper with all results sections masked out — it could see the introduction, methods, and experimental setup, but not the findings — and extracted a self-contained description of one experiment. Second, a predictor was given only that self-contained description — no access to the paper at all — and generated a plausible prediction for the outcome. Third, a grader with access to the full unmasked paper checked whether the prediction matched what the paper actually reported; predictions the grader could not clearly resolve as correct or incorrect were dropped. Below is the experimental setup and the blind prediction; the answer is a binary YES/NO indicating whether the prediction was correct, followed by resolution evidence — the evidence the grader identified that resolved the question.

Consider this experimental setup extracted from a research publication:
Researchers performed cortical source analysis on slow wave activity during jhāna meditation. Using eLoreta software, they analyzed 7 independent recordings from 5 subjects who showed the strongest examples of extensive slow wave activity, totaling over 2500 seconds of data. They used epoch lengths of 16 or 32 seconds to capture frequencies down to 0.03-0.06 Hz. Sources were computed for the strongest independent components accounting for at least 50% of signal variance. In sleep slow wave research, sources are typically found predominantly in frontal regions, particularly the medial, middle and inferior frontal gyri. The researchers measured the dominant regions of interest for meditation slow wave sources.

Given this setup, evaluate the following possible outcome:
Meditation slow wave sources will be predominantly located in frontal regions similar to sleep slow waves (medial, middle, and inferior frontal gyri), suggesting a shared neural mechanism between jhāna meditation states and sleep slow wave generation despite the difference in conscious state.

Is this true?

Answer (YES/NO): NO